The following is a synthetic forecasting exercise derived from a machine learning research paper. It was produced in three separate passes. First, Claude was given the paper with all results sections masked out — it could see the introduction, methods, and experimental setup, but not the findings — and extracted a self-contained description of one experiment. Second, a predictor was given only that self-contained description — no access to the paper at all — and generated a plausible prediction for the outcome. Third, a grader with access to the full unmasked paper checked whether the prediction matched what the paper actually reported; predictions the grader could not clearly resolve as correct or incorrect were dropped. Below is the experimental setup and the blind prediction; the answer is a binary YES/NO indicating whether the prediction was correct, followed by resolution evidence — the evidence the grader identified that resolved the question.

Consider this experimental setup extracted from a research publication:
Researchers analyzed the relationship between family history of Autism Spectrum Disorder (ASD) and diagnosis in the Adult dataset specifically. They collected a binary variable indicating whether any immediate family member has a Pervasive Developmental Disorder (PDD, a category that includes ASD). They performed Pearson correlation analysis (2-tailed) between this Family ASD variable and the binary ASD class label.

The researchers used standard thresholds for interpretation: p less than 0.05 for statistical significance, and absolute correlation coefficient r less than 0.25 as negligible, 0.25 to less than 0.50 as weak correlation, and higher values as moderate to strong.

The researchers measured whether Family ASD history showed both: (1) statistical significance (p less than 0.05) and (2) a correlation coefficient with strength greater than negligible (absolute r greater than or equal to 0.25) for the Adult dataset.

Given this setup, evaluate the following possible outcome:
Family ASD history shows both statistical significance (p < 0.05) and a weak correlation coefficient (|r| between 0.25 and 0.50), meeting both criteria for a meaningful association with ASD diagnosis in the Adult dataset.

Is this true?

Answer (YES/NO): NO